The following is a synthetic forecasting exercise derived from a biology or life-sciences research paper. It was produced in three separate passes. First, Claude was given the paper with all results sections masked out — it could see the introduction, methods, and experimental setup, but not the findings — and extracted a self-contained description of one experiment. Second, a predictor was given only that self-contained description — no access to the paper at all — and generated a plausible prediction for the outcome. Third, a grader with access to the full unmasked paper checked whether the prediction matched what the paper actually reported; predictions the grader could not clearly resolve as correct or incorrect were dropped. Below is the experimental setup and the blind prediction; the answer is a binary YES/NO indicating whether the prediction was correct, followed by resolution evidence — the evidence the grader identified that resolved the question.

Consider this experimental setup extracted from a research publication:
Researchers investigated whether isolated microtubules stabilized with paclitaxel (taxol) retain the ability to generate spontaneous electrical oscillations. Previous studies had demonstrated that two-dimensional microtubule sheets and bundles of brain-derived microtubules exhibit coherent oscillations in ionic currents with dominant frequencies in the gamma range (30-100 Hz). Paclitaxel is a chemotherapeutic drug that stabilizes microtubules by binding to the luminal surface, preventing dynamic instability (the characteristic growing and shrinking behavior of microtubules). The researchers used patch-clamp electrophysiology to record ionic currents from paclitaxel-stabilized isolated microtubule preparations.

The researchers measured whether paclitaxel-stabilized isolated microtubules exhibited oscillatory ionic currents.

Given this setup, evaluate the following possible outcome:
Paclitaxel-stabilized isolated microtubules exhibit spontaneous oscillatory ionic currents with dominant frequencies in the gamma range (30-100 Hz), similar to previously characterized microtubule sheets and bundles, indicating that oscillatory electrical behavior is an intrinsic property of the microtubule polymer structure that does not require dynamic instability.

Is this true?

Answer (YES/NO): YES